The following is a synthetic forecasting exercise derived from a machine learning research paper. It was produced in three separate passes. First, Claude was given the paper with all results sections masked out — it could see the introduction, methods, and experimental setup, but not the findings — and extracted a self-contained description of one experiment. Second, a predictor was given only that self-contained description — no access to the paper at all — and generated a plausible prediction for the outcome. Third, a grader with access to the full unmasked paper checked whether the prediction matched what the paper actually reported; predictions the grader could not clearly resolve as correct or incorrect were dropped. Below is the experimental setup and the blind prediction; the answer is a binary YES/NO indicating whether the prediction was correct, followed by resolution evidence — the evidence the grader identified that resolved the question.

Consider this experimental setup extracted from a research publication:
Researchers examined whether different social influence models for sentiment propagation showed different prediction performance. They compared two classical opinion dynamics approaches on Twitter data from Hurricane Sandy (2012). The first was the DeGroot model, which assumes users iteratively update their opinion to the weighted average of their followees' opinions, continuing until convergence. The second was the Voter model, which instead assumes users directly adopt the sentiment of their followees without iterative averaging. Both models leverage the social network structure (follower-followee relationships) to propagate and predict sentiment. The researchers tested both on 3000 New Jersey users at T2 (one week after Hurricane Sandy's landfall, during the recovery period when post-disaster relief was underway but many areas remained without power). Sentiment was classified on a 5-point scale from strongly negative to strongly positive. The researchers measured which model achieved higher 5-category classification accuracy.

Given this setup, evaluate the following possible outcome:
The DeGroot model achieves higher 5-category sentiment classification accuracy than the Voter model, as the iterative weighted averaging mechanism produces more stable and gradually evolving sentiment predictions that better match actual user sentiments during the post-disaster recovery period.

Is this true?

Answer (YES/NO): YES